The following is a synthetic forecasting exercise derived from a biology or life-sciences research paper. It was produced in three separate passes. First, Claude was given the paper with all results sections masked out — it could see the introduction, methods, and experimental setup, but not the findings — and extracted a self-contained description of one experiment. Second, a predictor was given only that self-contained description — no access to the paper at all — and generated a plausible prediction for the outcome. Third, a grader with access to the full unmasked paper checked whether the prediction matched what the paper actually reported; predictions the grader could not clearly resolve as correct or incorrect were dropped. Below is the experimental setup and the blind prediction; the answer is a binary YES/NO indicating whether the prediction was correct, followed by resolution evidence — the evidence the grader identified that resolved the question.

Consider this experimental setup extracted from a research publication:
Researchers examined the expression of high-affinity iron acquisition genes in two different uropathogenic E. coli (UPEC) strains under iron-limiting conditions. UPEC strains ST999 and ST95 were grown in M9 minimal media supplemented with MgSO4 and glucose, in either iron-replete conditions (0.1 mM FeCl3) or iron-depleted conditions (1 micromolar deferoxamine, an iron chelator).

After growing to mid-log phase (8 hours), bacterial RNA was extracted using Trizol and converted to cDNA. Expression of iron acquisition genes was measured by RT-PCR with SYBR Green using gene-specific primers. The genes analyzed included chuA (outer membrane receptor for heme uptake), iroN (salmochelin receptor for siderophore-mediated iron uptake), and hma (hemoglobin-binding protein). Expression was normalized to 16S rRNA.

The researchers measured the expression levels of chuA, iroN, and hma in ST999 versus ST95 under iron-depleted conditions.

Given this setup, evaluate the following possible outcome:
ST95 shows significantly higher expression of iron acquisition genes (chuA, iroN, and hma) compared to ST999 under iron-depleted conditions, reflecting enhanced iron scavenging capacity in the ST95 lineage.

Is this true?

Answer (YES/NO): NO